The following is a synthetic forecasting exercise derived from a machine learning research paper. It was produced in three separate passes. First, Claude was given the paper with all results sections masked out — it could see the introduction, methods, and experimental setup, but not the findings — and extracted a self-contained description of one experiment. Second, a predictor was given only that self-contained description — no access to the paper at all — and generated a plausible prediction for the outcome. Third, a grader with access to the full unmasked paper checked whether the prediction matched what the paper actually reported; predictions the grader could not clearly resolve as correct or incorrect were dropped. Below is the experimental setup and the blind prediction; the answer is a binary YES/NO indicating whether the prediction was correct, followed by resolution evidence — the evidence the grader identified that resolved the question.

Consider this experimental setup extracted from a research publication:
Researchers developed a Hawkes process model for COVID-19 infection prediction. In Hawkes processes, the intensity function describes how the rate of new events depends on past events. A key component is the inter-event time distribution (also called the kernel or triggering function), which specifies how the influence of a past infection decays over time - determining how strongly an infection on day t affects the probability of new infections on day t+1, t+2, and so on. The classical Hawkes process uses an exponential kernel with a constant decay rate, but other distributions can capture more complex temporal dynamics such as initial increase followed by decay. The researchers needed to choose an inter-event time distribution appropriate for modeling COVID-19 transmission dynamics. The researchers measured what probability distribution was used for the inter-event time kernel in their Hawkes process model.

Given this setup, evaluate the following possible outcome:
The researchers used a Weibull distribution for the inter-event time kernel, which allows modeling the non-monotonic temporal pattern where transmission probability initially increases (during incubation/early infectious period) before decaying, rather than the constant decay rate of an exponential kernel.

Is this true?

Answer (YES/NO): YES